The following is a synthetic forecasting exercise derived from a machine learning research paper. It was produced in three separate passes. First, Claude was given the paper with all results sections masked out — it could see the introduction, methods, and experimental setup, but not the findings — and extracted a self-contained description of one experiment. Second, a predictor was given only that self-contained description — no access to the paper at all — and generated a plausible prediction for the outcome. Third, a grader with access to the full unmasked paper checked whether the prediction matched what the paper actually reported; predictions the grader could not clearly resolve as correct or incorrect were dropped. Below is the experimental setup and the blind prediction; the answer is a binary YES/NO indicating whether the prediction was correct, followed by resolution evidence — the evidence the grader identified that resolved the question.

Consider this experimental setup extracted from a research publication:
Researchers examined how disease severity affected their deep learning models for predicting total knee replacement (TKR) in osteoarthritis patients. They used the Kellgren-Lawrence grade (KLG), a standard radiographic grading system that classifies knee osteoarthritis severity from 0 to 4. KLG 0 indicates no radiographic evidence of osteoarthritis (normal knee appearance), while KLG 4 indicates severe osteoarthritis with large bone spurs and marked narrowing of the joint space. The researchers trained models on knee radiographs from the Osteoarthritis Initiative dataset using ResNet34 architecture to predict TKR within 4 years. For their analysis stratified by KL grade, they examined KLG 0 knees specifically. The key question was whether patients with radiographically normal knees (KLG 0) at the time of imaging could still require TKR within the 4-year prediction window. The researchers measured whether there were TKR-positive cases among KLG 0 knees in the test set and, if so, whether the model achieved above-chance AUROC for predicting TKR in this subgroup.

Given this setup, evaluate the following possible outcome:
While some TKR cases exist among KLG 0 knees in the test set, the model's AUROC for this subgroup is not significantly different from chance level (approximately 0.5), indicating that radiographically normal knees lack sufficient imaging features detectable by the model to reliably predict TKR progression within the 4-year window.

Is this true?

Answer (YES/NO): NO